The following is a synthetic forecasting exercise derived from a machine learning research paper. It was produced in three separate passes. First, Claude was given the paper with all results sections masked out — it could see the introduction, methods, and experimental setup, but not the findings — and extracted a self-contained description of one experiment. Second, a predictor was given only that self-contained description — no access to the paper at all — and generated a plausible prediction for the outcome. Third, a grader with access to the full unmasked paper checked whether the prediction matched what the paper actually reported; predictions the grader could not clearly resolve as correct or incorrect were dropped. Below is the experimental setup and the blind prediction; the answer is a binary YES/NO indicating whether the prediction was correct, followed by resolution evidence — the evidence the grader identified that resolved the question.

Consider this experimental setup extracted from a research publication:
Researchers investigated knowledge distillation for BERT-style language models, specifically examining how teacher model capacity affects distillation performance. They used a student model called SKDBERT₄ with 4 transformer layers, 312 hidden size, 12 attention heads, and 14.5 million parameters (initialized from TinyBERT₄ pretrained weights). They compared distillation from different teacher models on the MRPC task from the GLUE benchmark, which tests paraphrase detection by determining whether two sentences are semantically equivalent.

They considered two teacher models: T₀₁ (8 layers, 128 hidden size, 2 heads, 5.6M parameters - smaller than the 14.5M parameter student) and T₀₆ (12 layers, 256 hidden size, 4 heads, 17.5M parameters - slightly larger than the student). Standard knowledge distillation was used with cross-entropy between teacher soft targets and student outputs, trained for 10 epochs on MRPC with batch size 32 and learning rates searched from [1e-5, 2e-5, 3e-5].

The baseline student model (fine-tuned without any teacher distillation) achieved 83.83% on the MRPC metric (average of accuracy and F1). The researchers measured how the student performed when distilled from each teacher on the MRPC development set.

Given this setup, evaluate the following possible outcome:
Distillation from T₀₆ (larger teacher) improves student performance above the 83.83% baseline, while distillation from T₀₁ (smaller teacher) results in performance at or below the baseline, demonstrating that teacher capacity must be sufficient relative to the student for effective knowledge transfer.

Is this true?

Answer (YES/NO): YES